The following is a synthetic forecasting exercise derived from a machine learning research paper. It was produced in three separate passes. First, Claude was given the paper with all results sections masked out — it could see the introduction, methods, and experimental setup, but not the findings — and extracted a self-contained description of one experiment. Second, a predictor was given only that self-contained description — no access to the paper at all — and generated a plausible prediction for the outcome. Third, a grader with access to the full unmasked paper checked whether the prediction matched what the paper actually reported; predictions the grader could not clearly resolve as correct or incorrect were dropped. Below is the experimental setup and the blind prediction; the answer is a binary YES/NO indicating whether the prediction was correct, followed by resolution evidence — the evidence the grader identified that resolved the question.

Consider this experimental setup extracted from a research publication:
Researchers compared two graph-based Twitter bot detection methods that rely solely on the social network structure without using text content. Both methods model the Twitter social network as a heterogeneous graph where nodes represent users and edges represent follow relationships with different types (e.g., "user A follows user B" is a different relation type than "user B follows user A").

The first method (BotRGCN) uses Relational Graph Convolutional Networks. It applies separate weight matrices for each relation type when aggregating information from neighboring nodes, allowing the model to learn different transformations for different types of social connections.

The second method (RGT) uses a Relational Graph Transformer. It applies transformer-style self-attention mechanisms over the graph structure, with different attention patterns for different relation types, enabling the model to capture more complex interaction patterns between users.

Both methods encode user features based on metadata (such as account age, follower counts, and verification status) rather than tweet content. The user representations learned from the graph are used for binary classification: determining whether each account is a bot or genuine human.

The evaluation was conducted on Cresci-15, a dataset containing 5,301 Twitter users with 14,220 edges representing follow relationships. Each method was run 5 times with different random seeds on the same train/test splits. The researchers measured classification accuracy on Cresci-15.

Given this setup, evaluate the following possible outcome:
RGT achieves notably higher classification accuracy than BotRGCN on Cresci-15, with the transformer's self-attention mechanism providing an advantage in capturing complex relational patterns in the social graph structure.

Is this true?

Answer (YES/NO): NO